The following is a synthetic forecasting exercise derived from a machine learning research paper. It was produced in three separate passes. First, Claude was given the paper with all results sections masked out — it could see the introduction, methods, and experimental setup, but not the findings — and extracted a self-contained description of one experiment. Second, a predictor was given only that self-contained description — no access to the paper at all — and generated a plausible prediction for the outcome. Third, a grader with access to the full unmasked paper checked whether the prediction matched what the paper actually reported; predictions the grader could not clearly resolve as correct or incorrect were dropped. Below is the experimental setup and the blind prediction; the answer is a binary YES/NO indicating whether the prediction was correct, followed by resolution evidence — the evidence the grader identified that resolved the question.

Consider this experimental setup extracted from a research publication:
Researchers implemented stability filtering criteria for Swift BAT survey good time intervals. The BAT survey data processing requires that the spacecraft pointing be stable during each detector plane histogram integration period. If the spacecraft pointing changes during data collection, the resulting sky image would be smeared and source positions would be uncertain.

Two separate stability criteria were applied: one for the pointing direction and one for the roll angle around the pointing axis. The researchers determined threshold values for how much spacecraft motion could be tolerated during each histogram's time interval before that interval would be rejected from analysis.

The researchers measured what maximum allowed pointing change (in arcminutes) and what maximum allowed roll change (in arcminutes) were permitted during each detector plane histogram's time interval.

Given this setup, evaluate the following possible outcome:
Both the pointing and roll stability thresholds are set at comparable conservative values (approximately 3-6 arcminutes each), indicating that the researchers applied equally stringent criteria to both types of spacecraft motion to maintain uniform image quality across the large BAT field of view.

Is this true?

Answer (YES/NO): NO